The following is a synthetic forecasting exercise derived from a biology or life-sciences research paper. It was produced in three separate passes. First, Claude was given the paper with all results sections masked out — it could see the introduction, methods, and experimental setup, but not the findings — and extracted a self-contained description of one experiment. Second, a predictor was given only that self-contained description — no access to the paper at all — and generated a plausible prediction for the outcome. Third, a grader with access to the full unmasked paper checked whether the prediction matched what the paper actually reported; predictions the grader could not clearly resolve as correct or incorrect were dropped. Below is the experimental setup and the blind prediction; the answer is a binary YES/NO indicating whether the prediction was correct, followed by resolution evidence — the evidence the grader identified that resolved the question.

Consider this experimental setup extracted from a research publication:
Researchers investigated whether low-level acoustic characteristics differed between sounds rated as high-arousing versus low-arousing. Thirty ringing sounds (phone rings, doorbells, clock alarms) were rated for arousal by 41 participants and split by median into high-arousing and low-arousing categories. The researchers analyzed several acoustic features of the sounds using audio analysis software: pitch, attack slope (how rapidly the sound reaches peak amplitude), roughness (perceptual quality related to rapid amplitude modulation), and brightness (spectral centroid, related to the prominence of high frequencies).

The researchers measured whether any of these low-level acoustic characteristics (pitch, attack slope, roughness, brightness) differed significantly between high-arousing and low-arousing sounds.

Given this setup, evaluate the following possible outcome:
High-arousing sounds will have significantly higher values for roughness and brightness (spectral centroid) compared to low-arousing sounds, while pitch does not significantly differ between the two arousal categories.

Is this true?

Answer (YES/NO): NO